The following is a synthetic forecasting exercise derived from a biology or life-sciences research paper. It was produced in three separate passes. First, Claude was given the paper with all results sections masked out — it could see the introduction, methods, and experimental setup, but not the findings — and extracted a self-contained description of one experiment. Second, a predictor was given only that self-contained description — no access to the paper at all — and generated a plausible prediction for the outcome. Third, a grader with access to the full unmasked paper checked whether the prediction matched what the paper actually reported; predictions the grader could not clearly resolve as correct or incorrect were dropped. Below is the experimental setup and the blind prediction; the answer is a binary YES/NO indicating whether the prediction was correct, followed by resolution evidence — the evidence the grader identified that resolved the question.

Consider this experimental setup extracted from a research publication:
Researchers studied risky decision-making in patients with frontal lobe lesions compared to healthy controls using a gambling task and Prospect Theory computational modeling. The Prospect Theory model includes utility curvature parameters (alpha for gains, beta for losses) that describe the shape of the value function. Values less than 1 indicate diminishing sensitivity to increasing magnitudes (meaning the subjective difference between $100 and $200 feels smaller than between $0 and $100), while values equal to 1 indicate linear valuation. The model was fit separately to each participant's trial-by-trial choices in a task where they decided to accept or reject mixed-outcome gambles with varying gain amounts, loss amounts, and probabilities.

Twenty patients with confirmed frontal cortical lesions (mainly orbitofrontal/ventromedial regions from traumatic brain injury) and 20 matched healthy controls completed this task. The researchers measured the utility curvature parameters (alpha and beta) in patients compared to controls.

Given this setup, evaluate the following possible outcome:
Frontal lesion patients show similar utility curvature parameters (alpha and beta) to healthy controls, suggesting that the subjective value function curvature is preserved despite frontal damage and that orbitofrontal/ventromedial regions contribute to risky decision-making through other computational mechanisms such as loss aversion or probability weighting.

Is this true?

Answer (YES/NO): NO